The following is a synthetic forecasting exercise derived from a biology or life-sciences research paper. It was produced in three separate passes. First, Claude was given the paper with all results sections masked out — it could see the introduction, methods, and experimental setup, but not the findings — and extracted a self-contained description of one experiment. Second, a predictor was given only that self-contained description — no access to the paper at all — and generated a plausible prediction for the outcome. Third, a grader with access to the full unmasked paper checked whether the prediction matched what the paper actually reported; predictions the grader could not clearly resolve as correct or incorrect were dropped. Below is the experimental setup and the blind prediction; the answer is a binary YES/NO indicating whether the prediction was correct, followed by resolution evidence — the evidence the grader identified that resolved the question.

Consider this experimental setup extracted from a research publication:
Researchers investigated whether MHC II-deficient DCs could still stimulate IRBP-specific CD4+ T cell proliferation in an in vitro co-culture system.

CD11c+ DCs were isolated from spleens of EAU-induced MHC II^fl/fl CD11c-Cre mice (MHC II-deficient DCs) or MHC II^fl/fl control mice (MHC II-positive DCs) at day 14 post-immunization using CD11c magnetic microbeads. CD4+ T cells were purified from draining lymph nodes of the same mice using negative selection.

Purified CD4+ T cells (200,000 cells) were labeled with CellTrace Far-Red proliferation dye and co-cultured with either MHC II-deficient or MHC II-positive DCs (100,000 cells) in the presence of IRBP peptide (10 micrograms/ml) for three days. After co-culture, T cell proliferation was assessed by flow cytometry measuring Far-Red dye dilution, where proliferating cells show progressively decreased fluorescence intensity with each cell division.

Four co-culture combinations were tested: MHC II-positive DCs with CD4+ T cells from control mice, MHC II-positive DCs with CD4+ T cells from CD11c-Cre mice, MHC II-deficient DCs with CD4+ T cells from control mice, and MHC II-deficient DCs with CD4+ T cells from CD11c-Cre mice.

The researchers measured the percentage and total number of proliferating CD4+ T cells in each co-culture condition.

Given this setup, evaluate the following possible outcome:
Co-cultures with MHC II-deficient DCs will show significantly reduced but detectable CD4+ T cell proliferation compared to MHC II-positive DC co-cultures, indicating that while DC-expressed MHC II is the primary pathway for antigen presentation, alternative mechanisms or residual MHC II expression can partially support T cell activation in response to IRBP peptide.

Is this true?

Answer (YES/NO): YES